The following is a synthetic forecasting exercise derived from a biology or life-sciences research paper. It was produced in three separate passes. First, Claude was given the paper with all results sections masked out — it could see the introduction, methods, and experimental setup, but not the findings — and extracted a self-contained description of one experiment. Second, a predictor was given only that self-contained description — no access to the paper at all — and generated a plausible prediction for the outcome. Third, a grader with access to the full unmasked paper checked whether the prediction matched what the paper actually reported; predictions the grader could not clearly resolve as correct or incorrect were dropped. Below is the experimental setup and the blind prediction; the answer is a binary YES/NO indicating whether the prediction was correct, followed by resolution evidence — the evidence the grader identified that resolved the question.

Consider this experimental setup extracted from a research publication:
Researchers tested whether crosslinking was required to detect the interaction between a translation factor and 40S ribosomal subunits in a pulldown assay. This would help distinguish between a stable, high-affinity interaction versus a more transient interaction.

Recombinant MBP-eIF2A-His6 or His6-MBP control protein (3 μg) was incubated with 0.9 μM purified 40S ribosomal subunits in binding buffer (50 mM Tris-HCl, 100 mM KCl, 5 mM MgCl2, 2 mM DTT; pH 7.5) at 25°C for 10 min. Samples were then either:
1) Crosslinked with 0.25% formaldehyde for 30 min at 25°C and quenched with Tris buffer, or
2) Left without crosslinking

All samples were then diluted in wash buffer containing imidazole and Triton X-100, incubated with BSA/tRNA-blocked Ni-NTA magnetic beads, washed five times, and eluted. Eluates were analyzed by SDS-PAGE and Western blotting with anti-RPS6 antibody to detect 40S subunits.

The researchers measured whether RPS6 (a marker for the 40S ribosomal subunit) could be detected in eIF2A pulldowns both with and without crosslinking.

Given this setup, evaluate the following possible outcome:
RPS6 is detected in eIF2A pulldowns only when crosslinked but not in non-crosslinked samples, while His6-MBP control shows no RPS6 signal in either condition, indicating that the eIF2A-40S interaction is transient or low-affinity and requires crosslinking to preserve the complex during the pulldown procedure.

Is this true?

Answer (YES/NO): YES